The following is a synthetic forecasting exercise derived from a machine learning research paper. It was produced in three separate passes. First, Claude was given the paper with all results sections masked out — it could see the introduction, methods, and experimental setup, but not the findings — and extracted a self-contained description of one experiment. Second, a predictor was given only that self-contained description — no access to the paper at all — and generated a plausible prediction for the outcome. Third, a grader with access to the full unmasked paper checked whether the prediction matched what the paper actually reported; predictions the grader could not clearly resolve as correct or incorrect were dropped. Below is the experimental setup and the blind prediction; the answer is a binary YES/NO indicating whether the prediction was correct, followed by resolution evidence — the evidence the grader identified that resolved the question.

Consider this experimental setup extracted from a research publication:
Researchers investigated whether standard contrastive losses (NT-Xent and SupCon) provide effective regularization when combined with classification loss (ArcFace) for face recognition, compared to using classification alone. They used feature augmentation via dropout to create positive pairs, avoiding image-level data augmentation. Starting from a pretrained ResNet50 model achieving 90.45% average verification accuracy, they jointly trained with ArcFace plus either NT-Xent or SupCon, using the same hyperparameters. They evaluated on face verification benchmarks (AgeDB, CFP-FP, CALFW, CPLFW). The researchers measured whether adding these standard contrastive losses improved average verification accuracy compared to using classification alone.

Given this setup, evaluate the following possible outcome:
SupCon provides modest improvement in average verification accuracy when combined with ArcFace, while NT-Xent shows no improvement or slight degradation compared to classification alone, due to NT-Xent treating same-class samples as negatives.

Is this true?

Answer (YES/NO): NO